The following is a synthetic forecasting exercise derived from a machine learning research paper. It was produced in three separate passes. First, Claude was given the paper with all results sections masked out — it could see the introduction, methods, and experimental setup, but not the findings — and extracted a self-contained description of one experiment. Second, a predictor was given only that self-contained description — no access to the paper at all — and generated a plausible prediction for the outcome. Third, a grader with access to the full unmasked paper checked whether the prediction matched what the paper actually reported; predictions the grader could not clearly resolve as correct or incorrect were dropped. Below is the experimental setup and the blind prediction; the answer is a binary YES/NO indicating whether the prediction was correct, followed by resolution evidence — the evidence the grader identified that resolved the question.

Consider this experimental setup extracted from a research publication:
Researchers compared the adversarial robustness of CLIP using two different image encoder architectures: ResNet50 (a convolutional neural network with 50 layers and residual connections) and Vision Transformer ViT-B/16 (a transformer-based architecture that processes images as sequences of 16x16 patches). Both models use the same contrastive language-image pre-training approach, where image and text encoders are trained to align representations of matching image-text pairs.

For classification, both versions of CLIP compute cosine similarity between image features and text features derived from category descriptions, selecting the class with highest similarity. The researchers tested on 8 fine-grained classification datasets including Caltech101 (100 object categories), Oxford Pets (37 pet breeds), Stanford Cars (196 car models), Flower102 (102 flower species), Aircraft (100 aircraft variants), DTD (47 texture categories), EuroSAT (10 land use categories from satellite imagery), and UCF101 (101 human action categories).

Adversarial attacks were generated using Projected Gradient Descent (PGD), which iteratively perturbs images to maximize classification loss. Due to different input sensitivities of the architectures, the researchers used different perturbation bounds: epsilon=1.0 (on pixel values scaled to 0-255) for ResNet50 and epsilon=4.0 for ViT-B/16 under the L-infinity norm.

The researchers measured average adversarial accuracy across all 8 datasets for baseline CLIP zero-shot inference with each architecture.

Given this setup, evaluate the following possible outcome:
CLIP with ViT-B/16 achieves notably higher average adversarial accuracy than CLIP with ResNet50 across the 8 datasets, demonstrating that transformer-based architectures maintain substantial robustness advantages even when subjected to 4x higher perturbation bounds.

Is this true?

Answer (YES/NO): NO